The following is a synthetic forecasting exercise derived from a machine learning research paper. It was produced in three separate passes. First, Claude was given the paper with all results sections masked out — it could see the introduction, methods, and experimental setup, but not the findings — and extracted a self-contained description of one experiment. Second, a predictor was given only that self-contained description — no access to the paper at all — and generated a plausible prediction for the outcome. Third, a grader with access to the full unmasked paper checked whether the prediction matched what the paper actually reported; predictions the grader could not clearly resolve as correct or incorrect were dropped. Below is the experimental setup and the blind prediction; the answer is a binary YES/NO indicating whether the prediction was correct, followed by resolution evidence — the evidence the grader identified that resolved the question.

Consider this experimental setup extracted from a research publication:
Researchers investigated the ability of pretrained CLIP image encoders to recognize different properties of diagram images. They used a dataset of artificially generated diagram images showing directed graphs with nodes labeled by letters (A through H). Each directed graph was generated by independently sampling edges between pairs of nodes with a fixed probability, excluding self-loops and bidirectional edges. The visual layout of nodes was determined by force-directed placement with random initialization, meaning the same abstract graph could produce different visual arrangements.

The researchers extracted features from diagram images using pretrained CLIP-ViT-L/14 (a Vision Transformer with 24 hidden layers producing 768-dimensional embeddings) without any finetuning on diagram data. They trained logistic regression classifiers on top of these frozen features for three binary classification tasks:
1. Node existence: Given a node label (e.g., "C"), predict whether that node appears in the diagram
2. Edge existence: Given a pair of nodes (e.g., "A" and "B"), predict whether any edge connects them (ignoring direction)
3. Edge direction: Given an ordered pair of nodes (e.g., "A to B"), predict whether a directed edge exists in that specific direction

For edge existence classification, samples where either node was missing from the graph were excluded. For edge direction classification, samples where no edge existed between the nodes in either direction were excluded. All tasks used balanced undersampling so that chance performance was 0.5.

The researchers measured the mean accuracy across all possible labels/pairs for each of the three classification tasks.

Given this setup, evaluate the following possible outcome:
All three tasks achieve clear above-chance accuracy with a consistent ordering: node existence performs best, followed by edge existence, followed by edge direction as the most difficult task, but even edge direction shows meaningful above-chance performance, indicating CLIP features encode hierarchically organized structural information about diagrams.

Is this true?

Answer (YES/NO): NO